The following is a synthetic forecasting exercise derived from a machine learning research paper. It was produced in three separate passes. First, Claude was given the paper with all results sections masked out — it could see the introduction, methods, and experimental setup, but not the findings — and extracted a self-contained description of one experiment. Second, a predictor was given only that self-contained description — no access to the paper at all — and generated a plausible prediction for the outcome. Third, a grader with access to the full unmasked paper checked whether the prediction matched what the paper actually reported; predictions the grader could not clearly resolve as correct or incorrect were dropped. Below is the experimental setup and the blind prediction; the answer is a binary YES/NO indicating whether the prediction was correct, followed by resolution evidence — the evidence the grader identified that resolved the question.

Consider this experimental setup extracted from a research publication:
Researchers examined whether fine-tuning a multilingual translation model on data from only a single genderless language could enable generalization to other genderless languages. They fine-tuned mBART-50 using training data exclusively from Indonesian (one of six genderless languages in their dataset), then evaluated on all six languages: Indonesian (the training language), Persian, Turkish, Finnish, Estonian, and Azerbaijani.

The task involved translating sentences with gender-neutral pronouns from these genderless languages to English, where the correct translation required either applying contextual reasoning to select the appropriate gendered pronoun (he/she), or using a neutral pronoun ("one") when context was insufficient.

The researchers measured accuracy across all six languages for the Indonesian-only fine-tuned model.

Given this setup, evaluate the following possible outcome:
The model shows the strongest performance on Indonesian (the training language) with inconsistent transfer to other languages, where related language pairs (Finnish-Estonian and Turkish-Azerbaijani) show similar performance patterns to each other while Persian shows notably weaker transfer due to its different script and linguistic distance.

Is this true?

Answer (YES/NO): NO